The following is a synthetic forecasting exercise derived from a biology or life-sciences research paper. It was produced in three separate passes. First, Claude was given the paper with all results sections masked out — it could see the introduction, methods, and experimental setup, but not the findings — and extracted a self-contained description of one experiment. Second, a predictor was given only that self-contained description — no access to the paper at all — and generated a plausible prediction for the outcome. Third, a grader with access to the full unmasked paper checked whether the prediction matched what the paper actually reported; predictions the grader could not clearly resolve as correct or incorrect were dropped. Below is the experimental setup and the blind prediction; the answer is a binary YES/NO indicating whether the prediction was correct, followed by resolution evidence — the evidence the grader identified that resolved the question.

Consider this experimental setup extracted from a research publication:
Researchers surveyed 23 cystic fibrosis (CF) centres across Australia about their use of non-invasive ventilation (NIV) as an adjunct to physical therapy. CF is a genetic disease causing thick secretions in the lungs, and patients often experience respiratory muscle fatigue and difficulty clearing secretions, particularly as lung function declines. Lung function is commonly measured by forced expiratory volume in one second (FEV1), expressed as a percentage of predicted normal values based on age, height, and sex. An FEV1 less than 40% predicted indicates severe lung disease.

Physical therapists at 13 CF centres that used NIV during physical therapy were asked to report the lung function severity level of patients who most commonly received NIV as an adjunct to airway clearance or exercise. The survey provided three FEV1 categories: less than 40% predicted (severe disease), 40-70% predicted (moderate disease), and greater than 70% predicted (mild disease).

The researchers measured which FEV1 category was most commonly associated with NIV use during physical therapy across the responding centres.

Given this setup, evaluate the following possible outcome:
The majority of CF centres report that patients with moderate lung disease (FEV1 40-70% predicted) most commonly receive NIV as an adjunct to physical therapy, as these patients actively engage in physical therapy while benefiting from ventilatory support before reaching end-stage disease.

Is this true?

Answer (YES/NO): NO